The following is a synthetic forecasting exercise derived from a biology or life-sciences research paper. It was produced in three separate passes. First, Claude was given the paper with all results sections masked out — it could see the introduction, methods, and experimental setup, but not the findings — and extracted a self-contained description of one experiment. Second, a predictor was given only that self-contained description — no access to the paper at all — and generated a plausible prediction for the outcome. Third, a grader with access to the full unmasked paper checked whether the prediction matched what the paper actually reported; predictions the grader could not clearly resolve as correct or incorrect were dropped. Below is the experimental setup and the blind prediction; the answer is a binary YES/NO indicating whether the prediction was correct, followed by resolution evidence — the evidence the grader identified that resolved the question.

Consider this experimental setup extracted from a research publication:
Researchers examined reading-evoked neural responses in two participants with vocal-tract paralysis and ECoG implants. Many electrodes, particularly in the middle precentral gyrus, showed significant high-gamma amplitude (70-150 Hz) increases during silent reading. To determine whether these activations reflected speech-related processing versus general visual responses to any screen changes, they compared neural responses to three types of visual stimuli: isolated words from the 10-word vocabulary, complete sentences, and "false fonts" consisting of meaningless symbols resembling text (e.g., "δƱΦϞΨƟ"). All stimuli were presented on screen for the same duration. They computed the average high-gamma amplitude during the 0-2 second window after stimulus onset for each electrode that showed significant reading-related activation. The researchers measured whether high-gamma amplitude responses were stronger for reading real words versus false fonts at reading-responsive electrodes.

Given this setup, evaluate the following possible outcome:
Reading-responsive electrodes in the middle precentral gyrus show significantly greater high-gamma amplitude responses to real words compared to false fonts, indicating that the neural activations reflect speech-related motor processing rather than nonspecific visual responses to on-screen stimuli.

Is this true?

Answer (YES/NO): YES